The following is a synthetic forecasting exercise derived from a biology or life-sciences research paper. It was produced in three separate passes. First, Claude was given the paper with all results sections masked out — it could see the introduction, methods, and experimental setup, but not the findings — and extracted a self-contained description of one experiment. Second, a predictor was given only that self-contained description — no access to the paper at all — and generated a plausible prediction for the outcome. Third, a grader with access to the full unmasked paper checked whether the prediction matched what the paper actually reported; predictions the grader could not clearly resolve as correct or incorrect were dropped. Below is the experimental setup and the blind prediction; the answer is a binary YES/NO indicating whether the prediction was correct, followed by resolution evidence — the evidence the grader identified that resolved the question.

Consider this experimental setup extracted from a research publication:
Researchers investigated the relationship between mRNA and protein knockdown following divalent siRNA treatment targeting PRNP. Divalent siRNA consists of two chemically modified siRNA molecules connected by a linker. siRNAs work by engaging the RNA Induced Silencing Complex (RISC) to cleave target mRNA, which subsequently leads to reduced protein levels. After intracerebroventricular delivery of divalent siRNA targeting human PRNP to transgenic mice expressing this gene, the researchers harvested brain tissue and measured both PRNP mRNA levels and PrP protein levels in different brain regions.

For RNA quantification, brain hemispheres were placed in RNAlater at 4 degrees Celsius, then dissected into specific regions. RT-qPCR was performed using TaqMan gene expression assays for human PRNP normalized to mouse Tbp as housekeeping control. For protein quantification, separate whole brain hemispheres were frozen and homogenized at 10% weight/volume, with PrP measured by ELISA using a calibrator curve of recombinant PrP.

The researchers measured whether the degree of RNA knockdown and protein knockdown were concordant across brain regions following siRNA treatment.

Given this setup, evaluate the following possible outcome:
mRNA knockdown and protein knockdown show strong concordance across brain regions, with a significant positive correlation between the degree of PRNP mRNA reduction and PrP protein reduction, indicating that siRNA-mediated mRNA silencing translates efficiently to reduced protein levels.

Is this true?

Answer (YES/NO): NO